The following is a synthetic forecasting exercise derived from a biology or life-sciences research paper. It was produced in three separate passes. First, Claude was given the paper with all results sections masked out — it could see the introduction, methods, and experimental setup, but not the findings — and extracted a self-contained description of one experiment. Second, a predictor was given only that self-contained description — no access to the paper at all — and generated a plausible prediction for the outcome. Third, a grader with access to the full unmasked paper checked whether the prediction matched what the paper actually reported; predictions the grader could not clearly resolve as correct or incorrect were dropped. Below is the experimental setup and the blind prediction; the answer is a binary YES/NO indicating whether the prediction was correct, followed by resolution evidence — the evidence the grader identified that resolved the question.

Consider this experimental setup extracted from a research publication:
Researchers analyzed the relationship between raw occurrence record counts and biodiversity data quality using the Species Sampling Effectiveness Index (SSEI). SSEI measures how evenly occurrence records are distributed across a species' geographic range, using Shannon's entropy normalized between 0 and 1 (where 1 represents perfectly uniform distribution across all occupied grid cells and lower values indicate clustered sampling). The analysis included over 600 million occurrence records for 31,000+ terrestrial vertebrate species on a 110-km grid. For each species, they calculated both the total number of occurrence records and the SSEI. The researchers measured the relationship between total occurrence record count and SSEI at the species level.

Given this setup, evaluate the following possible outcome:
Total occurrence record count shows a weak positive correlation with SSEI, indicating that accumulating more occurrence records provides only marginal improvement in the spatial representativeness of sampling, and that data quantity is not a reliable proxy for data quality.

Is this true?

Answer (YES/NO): NO